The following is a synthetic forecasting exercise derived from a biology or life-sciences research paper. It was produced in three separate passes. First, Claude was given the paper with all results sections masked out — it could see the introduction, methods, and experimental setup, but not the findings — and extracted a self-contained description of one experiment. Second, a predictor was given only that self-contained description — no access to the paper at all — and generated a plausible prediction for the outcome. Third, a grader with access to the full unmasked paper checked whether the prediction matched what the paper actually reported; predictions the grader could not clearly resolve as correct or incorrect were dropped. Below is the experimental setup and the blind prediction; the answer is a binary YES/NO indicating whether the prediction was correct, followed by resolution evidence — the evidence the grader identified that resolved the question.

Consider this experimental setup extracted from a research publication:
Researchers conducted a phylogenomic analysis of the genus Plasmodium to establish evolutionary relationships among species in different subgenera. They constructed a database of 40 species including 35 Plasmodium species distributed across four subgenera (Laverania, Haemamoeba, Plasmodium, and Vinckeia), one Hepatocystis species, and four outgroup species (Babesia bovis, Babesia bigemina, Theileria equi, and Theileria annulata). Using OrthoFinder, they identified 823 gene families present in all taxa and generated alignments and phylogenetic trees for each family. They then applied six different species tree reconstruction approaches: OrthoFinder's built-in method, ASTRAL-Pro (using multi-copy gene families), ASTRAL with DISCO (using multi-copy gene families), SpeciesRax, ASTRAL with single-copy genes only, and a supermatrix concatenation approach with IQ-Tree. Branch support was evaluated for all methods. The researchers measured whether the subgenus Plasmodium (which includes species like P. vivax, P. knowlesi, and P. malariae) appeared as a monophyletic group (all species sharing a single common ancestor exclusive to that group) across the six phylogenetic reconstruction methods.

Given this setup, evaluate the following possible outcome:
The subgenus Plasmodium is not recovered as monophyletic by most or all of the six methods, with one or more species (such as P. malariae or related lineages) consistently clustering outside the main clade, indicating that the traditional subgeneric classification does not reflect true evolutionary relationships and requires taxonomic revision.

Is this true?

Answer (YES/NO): YES